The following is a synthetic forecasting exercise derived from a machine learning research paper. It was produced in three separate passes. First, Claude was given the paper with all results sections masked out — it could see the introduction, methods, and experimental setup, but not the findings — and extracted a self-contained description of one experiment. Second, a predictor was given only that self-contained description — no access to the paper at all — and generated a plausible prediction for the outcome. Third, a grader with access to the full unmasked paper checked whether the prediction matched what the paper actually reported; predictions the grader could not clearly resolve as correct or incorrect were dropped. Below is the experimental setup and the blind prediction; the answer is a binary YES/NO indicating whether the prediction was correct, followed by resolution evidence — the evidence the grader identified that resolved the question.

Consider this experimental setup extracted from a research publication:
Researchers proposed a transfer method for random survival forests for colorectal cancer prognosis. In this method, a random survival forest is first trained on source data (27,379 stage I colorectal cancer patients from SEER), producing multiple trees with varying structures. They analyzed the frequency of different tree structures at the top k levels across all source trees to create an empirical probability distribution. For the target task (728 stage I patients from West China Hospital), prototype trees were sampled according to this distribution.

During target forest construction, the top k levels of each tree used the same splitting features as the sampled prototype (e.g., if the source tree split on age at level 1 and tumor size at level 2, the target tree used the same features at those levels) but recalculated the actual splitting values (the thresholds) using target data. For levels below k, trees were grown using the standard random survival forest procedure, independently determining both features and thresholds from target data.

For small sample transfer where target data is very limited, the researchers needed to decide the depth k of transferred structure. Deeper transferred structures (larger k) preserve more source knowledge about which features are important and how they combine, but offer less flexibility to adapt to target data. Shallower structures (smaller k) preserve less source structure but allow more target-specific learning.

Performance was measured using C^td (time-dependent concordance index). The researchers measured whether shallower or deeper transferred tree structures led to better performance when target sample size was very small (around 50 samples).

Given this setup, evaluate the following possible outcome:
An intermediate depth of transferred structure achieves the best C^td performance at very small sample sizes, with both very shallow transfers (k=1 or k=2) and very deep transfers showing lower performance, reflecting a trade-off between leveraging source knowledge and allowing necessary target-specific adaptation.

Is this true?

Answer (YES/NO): NO